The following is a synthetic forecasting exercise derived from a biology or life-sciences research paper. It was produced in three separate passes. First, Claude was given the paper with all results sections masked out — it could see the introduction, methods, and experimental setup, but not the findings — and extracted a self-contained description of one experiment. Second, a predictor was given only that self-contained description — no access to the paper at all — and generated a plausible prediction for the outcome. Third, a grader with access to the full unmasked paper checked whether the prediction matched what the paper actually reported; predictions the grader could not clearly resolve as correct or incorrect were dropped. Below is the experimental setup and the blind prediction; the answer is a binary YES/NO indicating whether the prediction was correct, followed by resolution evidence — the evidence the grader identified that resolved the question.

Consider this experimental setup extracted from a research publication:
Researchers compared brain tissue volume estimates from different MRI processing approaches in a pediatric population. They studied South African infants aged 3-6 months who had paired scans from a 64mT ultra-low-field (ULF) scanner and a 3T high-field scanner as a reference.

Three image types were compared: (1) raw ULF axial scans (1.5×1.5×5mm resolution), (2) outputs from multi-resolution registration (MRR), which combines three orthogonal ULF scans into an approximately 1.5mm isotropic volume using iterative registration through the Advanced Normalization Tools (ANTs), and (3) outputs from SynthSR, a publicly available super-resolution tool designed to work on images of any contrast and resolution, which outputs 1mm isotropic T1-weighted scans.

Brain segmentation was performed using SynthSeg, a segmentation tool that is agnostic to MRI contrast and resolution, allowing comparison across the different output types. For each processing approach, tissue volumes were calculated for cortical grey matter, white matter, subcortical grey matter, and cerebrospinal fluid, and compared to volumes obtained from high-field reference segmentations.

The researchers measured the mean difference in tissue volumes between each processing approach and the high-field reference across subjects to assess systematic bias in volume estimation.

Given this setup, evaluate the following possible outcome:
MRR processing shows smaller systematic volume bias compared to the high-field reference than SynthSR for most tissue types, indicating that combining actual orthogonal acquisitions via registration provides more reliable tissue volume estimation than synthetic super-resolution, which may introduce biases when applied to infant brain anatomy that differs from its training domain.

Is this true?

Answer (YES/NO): NO